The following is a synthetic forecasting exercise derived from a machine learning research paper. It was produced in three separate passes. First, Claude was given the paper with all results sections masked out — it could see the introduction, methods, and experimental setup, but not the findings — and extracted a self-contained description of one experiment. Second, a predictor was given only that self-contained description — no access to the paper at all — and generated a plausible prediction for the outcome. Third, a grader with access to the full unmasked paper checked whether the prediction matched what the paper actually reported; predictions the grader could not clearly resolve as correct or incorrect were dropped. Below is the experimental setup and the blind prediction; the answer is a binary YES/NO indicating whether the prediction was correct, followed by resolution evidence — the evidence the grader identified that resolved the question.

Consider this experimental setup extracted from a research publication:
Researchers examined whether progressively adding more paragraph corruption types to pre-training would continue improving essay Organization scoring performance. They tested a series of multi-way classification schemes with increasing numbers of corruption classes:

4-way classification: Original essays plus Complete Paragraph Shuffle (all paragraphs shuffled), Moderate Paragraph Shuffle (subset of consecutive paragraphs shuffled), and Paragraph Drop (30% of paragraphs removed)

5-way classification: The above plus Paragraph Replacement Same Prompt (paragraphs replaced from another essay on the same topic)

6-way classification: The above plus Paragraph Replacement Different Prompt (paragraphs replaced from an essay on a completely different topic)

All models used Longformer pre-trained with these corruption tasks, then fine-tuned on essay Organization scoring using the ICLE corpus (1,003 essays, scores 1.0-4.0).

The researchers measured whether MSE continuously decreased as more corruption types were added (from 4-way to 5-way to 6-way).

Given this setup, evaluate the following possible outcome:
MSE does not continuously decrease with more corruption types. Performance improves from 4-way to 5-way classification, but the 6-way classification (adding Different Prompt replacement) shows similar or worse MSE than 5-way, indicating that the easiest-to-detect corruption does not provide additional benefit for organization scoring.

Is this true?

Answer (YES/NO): YES